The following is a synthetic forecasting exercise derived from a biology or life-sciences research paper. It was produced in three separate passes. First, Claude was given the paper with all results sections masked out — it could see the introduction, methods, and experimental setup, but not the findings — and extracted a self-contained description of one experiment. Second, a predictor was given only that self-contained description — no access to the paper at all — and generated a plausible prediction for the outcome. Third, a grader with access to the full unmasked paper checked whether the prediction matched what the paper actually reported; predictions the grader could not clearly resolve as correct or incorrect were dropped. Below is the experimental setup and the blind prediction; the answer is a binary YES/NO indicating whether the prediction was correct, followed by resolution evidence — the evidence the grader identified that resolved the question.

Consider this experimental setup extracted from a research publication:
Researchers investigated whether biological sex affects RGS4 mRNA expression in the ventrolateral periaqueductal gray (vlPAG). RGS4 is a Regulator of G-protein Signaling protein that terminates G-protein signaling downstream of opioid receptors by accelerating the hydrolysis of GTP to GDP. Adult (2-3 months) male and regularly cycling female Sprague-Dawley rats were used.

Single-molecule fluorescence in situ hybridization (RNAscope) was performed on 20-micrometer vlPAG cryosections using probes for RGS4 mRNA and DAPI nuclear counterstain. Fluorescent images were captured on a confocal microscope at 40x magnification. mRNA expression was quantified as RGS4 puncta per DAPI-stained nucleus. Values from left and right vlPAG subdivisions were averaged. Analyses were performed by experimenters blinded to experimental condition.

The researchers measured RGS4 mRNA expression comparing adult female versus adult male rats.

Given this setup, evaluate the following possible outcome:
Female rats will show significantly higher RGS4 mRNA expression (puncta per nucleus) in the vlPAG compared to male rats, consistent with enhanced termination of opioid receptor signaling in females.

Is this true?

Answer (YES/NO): NO